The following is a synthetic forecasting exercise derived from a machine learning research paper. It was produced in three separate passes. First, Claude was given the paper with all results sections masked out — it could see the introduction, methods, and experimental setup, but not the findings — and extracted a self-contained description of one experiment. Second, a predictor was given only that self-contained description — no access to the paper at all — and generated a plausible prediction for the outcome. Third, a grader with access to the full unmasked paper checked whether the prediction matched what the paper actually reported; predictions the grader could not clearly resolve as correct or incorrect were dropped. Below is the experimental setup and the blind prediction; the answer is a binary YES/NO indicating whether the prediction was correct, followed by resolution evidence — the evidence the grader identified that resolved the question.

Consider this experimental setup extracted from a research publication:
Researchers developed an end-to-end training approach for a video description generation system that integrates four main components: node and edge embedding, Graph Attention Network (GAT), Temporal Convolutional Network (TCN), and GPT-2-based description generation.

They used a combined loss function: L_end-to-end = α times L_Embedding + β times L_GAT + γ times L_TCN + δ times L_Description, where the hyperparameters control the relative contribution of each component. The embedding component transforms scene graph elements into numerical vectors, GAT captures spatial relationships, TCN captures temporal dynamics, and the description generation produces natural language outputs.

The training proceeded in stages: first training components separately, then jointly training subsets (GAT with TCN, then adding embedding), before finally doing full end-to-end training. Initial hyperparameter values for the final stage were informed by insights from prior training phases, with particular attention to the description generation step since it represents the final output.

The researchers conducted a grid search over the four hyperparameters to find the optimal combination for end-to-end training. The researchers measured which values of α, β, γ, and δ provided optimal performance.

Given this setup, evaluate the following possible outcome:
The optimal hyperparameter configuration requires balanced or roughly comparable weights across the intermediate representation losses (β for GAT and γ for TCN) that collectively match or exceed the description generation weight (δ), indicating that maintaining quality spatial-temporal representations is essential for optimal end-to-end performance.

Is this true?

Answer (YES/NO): NO